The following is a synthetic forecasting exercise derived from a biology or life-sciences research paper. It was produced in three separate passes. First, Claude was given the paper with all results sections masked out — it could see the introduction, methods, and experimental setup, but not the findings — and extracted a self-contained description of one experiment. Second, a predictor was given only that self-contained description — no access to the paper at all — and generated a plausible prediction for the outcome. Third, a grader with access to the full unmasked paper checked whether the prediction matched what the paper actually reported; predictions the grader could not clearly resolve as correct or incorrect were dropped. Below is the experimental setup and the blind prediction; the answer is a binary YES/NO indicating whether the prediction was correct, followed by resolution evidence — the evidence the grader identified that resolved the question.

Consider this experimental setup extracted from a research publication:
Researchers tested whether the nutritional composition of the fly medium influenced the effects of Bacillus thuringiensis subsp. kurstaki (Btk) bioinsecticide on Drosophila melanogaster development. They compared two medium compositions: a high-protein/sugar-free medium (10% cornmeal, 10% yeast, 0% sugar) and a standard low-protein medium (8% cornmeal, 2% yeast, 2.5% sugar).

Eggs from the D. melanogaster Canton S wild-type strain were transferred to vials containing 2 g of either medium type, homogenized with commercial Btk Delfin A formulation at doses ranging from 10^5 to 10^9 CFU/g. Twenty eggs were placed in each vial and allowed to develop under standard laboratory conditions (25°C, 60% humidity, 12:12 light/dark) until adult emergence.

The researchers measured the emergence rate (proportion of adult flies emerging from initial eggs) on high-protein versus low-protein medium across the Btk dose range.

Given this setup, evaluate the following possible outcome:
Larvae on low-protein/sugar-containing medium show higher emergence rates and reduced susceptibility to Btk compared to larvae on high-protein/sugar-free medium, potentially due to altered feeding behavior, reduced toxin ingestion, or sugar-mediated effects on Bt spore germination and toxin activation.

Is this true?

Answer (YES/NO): NO